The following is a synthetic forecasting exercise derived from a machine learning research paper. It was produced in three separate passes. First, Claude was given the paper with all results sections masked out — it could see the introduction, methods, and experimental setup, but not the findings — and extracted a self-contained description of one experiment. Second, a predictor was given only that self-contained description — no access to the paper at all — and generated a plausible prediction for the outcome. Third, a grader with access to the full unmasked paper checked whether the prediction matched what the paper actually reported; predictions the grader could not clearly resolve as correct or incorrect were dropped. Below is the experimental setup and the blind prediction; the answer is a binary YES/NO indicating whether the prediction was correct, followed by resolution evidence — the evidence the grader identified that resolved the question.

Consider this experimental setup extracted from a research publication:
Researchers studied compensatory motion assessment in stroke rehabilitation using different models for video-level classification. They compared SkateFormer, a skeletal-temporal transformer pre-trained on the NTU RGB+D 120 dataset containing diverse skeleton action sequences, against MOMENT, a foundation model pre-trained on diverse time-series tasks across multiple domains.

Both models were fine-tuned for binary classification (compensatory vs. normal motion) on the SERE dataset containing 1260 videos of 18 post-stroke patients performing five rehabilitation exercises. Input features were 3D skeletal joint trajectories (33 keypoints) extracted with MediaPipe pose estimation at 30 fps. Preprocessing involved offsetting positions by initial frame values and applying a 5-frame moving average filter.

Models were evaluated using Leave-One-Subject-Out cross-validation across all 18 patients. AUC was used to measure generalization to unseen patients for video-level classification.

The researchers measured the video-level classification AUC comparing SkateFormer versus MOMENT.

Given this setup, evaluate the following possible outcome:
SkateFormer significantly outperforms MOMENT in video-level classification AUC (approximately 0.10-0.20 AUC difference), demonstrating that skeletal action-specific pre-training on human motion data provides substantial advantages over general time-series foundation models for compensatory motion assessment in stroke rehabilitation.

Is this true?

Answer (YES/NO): NO